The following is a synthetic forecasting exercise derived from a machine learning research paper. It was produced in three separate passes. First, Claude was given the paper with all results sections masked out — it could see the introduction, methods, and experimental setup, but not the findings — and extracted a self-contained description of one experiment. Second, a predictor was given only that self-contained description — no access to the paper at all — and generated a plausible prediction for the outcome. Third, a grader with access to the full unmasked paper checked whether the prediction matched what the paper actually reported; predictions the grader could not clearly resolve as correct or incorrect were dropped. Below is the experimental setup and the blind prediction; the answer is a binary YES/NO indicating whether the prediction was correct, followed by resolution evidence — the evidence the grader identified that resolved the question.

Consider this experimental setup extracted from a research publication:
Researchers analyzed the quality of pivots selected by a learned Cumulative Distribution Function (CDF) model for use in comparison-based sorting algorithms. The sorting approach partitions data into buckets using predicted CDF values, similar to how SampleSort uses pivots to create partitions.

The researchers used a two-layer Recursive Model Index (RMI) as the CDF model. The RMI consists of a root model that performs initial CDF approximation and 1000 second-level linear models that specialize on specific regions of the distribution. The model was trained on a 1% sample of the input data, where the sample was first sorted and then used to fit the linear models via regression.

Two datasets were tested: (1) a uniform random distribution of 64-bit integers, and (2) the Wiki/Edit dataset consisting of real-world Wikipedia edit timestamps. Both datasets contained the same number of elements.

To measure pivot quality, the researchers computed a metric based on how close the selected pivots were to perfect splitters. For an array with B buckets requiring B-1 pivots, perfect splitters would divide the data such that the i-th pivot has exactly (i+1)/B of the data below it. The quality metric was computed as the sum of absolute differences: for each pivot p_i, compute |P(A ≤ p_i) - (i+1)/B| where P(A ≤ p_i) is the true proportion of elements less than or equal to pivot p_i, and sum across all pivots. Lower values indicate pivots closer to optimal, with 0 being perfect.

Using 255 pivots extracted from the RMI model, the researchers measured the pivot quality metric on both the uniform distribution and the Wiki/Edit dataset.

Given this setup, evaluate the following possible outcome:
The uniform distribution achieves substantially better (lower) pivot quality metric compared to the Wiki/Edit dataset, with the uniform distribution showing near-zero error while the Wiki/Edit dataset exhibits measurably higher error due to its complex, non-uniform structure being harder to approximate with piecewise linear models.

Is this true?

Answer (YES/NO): NO